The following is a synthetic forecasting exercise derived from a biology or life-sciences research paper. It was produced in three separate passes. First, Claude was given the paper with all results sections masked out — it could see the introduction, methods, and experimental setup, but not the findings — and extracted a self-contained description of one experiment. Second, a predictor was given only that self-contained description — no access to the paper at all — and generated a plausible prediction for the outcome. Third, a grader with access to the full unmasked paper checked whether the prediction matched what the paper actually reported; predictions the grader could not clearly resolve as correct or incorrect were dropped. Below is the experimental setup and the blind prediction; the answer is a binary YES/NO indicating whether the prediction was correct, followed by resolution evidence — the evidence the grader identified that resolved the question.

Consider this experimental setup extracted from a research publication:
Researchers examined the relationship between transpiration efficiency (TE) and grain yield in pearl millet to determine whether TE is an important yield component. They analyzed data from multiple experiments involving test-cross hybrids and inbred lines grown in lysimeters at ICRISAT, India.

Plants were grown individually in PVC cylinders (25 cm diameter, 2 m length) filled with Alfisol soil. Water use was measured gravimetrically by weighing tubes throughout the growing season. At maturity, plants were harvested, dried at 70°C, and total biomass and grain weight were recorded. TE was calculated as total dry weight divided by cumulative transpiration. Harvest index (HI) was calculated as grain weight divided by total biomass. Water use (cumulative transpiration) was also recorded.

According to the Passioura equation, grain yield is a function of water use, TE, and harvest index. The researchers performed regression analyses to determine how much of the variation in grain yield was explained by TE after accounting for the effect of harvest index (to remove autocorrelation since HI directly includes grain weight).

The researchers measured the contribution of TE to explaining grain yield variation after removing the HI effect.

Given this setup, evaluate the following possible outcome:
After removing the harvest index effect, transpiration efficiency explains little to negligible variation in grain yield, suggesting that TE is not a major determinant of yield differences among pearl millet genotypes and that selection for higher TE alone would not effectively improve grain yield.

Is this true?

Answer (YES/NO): NO